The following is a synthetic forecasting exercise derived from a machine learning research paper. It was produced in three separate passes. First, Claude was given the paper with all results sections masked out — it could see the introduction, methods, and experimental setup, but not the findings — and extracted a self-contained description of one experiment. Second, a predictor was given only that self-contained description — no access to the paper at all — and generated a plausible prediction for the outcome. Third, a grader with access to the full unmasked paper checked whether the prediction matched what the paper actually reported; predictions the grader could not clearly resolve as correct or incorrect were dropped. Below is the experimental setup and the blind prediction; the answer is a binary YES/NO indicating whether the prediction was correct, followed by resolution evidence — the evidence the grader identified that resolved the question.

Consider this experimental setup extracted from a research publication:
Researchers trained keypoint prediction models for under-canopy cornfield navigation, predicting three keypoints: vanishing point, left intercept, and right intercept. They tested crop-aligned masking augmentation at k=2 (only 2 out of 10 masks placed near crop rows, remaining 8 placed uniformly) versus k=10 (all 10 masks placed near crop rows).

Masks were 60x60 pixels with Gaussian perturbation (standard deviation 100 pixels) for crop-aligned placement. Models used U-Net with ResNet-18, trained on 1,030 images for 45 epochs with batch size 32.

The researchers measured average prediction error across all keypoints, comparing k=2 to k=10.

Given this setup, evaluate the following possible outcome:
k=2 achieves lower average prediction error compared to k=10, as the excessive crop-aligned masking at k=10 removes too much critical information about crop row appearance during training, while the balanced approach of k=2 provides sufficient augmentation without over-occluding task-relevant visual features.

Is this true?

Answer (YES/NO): NO